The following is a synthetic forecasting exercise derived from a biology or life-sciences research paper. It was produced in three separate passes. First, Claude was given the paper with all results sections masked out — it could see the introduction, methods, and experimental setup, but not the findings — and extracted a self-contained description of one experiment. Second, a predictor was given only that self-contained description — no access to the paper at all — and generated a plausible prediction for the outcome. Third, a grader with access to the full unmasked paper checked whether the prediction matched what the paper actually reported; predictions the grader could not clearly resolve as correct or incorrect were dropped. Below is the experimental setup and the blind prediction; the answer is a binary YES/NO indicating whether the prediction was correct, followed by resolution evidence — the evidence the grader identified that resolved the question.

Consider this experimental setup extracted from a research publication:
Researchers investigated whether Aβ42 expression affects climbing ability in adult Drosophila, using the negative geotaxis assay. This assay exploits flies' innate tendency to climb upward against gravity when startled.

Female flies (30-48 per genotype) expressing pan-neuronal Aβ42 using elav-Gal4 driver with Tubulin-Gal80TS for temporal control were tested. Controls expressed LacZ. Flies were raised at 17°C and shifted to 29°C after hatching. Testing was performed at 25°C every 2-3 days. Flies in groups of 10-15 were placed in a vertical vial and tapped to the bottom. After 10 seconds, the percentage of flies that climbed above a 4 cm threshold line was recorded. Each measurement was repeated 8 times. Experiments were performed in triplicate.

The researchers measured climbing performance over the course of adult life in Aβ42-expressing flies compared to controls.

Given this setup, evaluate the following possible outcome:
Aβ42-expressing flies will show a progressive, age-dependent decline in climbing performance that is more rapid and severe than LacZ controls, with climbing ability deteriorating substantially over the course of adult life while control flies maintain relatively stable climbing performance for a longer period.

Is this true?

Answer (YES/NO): YES